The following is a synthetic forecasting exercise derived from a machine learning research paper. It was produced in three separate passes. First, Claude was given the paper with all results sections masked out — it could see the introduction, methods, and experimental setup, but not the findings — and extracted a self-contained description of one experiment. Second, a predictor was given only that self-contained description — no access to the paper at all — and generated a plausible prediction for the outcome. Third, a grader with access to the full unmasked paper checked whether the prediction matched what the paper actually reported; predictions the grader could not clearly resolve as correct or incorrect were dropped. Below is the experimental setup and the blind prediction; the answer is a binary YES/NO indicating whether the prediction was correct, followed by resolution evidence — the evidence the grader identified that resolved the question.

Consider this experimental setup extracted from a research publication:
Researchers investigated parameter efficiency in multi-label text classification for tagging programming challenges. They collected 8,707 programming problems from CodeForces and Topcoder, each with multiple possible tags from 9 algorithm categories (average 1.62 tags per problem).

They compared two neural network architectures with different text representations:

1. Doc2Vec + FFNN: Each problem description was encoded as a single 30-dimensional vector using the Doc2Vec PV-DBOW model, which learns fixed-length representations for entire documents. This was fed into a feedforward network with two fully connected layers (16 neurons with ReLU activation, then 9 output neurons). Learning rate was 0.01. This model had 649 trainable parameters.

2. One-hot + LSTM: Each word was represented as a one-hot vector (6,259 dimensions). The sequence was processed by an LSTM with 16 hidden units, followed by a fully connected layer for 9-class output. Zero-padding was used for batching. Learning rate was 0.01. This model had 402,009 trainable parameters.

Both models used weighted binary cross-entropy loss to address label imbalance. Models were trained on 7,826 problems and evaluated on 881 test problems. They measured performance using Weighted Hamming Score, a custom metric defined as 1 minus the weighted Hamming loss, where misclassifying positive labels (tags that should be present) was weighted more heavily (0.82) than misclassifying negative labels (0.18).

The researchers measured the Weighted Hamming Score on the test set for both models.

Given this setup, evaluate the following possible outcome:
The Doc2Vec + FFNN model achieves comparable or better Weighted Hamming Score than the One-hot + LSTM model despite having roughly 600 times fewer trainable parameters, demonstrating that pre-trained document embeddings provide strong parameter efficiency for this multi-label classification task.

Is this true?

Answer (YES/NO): YES